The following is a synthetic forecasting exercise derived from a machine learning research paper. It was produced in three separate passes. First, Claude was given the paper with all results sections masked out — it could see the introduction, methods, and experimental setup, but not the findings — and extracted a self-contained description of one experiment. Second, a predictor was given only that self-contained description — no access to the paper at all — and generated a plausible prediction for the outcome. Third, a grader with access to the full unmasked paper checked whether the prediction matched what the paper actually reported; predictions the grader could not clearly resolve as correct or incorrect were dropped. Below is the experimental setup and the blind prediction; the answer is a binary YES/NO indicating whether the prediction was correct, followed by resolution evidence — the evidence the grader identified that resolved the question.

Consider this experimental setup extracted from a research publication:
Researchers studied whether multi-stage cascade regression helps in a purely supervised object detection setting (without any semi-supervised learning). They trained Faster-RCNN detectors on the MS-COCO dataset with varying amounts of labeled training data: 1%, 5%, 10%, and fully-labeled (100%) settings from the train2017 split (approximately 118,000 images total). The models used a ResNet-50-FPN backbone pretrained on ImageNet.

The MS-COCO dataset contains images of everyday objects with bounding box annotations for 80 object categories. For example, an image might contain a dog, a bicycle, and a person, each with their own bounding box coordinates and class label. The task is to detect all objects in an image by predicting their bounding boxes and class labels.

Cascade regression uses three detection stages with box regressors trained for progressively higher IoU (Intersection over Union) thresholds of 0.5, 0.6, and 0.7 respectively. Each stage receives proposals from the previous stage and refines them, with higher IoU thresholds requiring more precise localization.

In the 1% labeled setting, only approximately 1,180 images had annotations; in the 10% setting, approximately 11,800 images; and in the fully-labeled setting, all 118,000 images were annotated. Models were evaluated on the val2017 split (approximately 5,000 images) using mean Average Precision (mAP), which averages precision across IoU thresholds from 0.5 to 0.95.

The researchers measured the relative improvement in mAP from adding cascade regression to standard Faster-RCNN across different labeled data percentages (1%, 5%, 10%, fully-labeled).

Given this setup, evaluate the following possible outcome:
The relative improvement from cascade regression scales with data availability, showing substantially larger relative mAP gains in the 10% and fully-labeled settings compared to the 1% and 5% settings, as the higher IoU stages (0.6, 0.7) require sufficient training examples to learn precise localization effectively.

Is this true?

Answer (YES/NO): NO